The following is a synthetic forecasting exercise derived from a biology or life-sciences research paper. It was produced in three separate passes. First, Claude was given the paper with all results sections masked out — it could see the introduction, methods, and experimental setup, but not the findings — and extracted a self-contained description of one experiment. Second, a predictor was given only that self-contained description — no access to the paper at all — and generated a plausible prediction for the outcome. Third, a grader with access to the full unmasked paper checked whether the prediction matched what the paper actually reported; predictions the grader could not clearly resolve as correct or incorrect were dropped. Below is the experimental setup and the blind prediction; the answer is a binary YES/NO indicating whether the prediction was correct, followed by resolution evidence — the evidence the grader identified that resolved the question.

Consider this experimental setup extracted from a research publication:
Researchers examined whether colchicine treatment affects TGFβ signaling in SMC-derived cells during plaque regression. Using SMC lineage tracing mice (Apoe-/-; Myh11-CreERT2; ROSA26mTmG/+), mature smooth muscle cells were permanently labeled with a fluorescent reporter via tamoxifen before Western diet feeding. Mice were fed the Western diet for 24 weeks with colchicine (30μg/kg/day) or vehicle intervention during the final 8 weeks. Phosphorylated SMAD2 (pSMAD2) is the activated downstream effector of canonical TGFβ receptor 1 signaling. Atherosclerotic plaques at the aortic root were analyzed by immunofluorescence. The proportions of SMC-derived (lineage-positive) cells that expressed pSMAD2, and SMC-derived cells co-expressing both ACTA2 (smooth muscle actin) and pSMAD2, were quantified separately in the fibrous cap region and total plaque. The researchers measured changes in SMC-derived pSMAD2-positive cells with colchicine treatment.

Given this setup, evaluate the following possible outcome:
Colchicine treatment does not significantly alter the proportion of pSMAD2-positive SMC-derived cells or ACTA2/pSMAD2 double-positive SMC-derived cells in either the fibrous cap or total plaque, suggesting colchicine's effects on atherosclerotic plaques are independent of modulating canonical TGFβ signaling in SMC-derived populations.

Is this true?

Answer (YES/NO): NO